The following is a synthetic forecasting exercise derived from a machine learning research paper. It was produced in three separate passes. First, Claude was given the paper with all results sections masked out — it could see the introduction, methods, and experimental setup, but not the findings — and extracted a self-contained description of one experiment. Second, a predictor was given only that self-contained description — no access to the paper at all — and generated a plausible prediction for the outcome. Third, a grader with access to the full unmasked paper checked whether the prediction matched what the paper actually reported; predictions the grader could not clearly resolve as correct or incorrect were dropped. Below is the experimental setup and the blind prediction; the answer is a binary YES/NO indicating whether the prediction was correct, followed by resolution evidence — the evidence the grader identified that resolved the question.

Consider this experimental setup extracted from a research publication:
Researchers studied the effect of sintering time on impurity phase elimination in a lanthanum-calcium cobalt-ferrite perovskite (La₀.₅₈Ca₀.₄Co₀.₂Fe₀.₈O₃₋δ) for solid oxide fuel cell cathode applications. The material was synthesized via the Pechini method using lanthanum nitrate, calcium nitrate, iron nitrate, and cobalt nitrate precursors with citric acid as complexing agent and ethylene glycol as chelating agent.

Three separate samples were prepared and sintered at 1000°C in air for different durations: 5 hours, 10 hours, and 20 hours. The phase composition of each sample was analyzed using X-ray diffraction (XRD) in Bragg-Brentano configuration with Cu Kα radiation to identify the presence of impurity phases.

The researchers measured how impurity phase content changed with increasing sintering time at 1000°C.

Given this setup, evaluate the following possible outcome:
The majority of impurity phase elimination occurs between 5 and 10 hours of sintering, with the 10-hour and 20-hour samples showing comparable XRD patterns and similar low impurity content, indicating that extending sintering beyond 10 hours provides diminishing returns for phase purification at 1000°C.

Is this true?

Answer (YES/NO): NO